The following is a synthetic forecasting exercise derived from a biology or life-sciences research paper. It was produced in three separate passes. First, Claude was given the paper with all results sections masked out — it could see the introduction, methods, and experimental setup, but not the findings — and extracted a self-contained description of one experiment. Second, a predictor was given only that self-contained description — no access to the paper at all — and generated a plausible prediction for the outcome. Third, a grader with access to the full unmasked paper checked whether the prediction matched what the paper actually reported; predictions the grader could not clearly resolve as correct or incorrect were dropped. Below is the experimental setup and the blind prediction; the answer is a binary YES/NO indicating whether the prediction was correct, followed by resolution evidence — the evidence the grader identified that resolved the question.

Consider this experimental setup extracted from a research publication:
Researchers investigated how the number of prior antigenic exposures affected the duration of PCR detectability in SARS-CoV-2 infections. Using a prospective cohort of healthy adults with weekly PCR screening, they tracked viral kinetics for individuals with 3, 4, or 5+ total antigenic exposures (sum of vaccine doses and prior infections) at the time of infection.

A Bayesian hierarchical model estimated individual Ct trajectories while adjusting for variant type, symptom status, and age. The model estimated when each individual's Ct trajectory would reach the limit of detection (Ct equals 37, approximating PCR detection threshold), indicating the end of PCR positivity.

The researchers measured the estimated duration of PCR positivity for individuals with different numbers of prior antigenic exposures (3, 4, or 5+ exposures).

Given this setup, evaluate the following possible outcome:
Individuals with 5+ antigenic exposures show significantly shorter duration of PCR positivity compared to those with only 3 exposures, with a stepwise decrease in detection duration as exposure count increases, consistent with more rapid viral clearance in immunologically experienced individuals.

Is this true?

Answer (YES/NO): NO